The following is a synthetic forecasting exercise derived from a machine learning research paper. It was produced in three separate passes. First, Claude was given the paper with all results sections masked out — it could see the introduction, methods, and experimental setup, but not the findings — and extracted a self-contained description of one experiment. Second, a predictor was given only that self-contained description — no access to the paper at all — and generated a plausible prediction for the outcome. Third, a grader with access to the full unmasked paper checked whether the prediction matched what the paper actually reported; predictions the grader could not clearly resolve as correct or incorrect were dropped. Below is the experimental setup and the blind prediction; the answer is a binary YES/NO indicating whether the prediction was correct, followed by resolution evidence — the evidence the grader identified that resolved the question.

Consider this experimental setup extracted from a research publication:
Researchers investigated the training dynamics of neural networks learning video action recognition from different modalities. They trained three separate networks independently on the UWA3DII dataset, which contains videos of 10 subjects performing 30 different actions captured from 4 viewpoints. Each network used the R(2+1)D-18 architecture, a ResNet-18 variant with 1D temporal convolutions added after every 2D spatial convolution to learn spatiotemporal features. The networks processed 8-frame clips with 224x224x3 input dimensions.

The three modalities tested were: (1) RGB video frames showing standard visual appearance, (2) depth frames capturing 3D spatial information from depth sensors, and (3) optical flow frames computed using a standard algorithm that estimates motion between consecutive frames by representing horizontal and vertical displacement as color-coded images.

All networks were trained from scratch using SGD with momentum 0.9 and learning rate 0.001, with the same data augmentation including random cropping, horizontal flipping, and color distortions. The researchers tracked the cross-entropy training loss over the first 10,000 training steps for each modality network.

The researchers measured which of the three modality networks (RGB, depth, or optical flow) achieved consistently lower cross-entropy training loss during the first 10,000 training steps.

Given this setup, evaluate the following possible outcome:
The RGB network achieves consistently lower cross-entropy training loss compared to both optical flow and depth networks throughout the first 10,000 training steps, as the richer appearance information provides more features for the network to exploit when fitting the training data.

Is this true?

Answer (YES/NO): NO